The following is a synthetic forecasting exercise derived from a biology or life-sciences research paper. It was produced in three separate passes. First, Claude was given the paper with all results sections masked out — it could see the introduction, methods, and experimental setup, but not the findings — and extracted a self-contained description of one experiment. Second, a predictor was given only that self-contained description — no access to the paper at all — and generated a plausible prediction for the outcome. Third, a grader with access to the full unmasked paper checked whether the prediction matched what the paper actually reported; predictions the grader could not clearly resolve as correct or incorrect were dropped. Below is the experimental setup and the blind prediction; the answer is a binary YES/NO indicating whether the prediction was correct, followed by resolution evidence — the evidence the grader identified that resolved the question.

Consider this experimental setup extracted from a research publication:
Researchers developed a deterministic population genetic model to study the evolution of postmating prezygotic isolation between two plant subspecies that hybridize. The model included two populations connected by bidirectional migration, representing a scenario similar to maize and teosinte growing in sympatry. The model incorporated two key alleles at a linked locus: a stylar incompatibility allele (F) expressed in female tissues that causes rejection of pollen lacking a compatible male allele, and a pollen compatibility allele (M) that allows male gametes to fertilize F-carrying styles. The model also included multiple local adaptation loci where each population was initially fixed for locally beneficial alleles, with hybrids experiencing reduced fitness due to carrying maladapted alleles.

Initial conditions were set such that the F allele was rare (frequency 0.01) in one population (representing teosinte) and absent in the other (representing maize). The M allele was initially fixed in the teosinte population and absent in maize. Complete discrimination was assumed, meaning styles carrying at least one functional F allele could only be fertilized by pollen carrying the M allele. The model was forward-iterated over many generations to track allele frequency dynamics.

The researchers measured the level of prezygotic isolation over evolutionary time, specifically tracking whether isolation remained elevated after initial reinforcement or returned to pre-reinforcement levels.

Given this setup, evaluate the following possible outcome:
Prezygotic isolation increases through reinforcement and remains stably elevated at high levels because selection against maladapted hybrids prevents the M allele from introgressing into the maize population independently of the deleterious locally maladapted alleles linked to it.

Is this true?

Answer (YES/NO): NO